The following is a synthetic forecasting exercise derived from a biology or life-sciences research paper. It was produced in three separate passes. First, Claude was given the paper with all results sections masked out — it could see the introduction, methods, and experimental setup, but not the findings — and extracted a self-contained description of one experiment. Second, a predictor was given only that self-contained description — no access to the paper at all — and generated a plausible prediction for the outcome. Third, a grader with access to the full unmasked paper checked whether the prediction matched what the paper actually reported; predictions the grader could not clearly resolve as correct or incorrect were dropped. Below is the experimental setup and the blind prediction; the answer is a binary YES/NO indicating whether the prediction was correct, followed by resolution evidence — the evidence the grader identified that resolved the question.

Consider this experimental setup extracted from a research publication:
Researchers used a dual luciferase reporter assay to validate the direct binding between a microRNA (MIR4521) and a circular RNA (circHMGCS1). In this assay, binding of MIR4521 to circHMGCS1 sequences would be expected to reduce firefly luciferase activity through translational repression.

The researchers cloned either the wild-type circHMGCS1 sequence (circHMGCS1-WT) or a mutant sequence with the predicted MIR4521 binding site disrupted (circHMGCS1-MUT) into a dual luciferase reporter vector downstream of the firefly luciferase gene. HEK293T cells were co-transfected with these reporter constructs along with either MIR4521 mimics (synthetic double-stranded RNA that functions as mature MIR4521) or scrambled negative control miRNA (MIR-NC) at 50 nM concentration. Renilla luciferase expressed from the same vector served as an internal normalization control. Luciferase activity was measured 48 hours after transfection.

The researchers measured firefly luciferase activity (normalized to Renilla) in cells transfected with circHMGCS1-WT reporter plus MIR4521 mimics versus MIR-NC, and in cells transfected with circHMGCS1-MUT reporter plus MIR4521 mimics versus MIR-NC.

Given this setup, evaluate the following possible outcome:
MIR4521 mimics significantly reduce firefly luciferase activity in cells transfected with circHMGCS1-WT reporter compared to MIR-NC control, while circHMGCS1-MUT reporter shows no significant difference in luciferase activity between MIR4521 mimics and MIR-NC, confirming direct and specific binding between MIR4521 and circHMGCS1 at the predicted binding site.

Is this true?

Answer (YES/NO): YES